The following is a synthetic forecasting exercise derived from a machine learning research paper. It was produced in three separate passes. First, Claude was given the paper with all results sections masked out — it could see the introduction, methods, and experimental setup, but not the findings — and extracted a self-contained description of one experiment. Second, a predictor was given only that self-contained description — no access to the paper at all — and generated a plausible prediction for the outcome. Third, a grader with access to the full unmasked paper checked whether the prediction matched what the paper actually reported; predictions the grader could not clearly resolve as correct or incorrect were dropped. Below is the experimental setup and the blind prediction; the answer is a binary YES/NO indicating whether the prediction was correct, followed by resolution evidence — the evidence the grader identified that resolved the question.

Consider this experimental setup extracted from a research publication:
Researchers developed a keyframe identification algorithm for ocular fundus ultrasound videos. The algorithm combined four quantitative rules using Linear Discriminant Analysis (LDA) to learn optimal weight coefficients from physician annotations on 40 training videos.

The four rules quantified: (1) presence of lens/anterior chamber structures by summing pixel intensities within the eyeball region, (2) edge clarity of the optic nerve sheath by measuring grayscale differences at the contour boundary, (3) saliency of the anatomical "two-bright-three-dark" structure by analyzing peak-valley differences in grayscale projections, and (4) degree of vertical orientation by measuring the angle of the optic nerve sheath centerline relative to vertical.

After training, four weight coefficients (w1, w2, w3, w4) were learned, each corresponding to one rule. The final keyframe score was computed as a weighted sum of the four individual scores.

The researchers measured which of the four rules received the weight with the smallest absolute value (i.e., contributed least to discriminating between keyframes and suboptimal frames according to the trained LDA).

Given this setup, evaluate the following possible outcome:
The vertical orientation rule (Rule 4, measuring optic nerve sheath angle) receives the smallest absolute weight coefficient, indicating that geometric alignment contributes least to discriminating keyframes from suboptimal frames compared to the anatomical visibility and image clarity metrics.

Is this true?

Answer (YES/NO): NO